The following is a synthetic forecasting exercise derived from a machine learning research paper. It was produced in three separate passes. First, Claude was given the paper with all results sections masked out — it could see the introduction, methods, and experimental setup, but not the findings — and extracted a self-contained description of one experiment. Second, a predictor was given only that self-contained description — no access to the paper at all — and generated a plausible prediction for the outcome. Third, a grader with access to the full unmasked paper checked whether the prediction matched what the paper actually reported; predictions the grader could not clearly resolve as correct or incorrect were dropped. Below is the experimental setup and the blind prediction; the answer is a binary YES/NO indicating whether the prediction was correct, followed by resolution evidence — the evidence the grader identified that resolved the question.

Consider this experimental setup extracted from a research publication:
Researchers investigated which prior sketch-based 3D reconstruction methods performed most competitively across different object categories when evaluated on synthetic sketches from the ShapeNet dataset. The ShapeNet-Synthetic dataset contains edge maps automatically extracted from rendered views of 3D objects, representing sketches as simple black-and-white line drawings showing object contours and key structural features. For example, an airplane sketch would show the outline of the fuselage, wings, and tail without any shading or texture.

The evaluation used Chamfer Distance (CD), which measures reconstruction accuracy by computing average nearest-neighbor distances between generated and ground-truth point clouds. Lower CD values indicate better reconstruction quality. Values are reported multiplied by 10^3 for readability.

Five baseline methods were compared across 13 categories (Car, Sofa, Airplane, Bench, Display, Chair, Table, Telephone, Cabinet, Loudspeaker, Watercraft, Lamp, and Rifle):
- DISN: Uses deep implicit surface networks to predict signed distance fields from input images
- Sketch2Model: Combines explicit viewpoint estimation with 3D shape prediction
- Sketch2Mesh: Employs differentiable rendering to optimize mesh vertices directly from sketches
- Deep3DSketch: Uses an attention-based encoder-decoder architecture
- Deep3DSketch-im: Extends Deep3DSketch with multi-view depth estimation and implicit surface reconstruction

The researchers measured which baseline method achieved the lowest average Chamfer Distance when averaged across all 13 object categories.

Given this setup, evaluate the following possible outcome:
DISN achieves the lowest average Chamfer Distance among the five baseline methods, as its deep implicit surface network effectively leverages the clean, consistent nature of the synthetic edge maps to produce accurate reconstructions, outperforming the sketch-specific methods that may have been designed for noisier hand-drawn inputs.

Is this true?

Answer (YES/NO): NO